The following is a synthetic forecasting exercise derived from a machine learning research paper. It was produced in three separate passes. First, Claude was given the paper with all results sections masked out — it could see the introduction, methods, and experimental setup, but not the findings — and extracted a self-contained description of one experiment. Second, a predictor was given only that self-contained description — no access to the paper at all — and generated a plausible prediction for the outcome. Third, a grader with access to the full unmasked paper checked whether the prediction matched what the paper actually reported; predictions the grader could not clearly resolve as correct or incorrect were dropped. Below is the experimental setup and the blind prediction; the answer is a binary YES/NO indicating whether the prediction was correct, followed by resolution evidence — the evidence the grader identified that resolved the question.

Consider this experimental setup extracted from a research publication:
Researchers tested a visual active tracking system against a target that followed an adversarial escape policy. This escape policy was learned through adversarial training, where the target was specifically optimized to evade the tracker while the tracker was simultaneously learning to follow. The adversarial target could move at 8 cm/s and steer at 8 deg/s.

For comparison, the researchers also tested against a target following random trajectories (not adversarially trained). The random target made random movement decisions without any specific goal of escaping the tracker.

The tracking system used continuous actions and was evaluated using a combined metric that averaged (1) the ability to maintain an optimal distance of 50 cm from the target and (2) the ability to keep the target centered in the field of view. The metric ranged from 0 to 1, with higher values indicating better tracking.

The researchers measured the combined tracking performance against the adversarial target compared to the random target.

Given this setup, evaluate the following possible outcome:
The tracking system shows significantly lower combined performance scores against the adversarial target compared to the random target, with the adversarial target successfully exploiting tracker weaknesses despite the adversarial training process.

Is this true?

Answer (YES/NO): YES